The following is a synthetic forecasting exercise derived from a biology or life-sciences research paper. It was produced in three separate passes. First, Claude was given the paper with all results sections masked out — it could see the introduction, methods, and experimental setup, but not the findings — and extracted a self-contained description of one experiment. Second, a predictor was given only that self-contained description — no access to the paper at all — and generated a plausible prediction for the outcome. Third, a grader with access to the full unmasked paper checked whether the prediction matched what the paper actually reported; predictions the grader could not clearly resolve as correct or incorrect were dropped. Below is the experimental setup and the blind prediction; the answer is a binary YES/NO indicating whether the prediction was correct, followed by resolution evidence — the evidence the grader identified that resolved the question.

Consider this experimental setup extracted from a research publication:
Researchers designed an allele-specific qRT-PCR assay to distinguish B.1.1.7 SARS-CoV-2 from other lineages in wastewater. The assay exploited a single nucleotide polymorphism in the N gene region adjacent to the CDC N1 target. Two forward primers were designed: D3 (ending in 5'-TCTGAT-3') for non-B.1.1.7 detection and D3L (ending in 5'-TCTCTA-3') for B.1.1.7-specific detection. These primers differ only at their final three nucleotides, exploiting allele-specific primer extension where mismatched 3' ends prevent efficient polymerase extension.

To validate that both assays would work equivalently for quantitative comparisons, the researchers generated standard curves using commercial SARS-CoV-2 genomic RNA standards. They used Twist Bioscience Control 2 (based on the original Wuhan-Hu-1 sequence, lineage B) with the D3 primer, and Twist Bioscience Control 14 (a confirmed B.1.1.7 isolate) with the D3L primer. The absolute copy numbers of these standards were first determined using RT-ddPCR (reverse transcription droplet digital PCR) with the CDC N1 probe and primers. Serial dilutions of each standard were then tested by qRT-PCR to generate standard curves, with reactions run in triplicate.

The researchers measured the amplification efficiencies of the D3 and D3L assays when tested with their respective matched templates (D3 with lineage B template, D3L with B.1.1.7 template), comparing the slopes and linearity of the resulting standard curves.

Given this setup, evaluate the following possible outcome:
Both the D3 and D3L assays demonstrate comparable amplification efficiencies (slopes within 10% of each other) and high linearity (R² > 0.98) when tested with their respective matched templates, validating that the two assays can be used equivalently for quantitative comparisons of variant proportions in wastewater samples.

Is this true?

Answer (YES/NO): NO